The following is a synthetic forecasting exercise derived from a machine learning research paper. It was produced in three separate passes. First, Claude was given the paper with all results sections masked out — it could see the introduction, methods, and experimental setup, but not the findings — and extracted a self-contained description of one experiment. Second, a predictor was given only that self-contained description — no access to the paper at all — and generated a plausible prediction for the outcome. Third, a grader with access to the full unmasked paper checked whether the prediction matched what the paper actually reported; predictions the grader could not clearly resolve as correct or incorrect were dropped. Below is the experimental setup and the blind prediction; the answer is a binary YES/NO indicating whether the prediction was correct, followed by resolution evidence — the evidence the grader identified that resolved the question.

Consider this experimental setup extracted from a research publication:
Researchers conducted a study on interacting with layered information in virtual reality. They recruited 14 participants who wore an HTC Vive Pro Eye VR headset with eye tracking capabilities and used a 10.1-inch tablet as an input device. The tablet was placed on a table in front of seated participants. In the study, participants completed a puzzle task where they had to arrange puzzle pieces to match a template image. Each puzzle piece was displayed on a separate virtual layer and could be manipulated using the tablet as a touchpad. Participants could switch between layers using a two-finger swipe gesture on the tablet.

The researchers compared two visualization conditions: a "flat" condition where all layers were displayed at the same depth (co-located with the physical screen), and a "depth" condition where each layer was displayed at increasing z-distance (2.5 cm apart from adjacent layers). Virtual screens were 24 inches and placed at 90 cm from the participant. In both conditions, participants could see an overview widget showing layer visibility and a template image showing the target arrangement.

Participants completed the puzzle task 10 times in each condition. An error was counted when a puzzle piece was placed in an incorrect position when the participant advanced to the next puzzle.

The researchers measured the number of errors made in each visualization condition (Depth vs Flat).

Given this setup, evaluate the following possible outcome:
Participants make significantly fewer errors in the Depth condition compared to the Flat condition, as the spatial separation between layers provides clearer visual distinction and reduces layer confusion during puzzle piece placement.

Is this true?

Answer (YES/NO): NO